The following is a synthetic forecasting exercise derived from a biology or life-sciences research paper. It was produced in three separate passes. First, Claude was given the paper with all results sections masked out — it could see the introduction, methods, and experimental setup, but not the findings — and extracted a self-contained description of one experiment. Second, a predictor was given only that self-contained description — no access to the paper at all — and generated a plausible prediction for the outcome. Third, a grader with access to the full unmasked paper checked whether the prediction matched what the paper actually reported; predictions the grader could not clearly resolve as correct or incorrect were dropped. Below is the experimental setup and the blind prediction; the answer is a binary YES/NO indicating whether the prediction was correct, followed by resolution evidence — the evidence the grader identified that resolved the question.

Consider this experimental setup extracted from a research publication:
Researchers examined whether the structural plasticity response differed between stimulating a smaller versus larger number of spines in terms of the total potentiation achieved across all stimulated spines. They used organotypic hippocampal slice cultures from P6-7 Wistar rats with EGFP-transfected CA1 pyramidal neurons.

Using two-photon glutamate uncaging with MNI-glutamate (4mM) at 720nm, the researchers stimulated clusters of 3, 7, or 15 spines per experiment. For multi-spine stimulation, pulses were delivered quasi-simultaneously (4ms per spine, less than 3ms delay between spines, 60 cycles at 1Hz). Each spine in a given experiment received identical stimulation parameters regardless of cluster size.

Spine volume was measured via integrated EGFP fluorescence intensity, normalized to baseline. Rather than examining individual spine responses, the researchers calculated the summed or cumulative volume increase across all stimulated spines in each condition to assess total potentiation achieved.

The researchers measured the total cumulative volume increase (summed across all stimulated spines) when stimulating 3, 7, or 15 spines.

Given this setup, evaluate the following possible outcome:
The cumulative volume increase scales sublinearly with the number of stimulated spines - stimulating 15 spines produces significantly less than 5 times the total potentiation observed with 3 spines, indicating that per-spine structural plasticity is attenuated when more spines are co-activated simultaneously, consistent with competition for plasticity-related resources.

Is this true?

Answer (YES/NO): NO